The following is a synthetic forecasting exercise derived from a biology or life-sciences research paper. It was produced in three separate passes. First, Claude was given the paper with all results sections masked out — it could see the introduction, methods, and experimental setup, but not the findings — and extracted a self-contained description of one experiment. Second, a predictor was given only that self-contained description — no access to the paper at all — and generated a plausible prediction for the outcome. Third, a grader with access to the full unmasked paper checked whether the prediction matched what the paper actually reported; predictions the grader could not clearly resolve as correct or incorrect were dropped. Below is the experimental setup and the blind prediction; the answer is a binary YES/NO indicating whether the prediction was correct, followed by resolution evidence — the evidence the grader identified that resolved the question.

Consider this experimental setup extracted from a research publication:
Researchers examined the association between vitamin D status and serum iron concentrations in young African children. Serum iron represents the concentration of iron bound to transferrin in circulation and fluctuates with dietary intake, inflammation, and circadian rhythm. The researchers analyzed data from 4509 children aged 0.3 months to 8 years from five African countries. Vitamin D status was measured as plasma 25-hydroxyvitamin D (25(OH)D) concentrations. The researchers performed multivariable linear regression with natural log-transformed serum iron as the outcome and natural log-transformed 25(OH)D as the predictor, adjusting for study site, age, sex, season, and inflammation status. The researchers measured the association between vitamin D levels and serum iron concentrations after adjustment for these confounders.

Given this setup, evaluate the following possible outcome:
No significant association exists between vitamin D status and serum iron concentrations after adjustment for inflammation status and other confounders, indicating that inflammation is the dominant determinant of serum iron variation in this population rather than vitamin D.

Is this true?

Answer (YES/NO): NO